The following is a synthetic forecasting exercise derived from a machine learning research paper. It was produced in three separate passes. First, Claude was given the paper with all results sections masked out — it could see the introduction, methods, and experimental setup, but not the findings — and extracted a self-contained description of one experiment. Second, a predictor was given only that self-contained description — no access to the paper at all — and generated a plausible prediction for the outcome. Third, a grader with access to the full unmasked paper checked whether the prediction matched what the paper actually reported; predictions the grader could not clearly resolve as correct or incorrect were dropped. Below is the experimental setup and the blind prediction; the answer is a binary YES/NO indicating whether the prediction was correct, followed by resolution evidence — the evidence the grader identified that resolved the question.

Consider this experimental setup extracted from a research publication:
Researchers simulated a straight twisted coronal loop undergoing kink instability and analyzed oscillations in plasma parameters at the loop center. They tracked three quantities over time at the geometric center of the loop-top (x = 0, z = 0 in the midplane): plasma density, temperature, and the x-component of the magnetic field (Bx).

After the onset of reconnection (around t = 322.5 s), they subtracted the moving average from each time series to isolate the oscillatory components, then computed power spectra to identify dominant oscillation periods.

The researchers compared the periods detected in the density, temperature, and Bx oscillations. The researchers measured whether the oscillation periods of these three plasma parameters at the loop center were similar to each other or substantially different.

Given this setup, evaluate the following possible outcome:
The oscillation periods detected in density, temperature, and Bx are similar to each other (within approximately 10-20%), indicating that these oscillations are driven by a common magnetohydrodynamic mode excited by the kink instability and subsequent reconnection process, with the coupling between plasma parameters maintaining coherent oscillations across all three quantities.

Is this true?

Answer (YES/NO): YES